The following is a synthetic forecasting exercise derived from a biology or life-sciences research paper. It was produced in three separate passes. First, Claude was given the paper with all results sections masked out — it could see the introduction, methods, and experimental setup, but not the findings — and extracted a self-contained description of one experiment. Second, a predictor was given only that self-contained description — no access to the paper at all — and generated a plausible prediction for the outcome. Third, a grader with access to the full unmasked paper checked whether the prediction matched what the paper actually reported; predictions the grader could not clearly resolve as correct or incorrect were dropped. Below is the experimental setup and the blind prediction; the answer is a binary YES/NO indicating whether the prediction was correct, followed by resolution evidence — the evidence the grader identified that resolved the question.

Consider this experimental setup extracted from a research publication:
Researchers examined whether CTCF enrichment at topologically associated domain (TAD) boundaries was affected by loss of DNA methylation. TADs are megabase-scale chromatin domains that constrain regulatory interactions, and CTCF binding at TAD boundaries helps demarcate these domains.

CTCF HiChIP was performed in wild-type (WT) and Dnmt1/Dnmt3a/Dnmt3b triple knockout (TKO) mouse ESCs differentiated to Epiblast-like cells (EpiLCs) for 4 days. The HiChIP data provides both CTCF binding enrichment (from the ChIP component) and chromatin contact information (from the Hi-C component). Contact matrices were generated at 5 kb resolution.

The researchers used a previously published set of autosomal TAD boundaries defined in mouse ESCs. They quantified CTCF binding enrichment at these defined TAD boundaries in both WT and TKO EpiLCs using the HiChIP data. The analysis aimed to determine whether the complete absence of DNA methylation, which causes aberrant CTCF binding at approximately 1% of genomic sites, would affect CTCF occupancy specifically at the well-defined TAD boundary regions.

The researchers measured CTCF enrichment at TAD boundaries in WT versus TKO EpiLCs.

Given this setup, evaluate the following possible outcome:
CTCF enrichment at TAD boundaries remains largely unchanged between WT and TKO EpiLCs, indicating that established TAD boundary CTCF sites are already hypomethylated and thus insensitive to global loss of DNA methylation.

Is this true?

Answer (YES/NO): YES